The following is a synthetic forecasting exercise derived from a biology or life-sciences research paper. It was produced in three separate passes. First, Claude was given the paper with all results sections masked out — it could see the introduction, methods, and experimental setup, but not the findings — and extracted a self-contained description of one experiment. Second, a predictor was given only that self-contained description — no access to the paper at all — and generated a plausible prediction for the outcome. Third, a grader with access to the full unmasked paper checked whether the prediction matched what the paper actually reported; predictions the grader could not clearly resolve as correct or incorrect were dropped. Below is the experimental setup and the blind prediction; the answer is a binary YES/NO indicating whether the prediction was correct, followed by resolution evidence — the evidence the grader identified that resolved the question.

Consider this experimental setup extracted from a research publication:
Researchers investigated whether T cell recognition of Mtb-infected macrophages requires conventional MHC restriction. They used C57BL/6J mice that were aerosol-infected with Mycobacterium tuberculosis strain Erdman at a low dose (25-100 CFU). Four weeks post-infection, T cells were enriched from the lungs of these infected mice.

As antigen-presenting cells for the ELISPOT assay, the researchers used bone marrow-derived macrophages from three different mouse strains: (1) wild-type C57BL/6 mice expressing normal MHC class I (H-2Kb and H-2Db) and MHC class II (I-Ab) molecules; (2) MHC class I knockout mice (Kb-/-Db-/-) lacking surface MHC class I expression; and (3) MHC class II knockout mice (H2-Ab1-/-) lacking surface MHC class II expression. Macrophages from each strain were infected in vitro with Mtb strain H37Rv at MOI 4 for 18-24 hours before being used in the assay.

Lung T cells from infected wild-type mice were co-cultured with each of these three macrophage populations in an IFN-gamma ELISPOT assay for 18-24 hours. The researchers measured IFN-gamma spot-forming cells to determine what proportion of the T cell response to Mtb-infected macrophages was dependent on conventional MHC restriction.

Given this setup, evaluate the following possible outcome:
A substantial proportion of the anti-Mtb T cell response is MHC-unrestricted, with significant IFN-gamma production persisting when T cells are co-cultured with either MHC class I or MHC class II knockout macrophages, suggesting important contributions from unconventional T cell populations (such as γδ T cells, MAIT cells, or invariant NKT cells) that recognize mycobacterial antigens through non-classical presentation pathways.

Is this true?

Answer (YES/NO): NO